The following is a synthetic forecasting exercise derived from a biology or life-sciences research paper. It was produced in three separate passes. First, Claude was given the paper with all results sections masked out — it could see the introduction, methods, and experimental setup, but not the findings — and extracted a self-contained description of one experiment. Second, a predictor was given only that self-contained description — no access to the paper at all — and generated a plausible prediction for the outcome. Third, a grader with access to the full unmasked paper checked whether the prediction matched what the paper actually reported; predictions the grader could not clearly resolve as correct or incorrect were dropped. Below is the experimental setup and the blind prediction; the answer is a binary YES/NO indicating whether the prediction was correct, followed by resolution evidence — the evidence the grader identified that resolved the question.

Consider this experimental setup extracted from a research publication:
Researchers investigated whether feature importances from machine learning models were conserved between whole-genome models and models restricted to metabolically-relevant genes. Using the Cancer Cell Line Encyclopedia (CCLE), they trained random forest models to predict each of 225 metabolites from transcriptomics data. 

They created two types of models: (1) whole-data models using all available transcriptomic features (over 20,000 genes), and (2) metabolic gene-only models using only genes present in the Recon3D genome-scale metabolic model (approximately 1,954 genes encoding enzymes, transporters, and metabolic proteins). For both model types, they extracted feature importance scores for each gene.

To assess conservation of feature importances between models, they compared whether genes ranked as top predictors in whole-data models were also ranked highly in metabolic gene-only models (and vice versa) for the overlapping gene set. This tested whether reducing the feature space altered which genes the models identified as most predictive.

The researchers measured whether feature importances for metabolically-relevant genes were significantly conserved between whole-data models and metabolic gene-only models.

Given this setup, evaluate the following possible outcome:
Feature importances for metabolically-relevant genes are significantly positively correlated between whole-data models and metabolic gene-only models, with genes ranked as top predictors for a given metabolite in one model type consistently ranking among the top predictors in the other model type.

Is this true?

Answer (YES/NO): YES